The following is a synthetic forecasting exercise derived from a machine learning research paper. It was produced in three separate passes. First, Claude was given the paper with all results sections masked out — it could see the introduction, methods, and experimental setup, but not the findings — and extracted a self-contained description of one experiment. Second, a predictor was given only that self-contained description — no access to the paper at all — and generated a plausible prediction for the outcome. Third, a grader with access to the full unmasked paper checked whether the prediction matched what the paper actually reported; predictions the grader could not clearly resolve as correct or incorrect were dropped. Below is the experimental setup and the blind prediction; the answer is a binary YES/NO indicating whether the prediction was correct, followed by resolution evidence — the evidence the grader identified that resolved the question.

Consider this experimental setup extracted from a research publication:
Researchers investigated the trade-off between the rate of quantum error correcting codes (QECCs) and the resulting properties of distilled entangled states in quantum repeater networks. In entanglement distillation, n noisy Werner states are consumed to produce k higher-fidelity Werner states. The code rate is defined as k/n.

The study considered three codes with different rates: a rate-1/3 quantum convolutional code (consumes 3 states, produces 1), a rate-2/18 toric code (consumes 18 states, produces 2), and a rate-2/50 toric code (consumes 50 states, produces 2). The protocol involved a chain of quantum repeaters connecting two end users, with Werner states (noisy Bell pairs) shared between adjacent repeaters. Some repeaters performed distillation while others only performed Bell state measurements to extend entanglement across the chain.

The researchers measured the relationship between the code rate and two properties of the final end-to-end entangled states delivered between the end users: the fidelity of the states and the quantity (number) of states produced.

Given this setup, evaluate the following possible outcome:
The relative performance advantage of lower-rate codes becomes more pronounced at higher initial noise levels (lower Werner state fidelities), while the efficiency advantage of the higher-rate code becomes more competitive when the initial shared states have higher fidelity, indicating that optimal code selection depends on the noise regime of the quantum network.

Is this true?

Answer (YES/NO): NO